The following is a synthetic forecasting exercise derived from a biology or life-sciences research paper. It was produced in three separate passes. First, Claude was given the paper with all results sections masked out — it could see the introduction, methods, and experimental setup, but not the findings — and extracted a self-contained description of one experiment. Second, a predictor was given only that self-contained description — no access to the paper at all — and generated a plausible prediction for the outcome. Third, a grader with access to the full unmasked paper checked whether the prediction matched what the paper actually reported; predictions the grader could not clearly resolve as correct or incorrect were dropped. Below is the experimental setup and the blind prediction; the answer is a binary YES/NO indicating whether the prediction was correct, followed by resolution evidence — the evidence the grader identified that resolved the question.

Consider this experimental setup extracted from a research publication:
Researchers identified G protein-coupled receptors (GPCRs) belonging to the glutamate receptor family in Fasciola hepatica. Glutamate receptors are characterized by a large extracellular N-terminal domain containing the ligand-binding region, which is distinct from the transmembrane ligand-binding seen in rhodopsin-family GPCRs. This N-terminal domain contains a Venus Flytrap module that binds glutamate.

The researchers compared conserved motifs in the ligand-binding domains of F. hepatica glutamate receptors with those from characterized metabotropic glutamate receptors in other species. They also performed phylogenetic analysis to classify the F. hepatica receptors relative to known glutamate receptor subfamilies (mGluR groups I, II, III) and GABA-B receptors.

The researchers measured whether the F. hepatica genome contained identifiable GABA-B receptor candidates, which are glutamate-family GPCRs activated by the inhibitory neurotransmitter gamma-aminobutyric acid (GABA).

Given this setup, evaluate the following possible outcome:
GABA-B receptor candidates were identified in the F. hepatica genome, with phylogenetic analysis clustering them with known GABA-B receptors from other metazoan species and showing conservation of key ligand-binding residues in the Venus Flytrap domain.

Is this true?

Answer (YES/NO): NO